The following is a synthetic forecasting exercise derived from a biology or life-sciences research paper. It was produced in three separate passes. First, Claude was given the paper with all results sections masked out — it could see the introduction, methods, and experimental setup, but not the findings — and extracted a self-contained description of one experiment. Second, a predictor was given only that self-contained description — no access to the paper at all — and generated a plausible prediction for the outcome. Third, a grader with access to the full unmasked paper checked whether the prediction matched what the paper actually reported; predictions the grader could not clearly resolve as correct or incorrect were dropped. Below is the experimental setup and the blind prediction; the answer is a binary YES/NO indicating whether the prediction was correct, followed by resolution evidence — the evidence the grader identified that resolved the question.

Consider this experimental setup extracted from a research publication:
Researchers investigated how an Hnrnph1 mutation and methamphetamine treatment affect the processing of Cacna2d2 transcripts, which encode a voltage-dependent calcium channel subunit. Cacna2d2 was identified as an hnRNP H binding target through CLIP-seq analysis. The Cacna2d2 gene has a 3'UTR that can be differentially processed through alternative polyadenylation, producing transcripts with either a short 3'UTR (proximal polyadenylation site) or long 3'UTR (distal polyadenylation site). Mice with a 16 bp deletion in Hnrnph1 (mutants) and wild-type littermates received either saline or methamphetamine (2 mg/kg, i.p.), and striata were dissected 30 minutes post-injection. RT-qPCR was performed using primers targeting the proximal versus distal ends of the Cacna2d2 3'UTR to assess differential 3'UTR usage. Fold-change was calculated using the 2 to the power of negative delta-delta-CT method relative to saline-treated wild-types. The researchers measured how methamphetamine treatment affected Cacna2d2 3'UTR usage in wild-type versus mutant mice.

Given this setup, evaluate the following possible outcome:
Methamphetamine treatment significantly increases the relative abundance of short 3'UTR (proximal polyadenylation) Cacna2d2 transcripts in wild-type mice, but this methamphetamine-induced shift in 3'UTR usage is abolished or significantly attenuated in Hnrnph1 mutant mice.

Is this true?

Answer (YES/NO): NO